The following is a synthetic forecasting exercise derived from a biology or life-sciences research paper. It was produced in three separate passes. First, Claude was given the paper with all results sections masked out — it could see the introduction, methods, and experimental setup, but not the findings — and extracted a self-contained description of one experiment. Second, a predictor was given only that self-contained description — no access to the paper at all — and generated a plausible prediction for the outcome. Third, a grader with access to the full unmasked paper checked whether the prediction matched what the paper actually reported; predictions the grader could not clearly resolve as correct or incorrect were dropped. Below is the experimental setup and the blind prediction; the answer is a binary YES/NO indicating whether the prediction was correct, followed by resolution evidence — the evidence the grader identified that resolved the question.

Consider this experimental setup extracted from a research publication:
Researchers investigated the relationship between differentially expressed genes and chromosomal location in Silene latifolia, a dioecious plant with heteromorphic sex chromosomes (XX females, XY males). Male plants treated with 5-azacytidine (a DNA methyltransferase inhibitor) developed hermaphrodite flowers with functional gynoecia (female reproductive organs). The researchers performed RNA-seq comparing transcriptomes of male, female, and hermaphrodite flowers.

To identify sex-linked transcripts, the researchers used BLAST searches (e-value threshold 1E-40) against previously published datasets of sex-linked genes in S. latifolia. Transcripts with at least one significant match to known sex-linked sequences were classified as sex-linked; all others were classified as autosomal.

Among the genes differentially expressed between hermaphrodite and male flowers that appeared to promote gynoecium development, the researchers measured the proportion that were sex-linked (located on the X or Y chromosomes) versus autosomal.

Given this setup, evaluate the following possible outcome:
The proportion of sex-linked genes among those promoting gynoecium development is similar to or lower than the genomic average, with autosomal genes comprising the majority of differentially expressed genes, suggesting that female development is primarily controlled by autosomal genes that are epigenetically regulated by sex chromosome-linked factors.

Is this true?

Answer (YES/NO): NO